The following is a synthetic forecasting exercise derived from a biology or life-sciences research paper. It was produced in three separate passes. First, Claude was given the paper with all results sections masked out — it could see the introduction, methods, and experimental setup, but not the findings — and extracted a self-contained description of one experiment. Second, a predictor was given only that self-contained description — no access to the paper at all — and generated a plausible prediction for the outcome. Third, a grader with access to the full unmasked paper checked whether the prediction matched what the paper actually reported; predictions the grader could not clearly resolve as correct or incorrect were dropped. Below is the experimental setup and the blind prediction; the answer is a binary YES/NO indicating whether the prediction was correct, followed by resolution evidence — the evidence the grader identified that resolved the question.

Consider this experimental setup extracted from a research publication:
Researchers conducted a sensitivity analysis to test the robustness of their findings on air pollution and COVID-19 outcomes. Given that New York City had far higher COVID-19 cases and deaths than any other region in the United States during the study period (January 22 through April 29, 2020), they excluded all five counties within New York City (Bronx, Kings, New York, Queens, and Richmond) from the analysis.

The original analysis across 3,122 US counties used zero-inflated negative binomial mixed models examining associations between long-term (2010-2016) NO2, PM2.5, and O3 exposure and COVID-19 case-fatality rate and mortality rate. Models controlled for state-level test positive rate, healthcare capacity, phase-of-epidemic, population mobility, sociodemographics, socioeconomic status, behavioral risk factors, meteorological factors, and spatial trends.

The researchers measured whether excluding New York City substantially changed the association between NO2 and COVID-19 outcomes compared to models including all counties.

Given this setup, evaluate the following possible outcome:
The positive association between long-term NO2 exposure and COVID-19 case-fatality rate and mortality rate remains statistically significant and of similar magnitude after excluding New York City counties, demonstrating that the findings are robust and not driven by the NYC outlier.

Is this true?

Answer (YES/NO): YES